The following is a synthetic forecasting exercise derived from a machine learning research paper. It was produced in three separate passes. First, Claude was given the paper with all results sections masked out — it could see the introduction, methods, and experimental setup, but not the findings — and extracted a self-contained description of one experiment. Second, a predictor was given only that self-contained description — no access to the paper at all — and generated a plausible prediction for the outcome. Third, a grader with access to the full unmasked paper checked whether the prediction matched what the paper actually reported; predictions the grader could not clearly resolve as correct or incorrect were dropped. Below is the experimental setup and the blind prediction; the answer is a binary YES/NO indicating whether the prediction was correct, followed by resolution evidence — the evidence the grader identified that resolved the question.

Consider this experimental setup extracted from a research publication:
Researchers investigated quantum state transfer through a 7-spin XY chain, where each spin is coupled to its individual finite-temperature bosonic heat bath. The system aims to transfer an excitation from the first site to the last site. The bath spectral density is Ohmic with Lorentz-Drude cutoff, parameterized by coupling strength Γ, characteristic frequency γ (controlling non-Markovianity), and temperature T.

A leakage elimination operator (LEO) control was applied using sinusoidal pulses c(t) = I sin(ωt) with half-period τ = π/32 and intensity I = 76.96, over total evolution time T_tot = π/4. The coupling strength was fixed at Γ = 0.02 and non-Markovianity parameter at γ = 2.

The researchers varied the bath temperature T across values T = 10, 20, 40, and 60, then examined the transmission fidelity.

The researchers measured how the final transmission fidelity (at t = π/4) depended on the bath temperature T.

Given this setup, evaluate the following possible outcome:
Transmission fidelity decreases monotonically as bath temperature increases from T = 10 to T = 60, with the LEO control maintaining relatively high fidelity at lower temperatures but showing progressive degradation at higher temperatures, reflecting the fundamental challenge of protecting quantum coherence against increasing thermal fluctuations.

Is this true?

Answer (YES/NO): YES